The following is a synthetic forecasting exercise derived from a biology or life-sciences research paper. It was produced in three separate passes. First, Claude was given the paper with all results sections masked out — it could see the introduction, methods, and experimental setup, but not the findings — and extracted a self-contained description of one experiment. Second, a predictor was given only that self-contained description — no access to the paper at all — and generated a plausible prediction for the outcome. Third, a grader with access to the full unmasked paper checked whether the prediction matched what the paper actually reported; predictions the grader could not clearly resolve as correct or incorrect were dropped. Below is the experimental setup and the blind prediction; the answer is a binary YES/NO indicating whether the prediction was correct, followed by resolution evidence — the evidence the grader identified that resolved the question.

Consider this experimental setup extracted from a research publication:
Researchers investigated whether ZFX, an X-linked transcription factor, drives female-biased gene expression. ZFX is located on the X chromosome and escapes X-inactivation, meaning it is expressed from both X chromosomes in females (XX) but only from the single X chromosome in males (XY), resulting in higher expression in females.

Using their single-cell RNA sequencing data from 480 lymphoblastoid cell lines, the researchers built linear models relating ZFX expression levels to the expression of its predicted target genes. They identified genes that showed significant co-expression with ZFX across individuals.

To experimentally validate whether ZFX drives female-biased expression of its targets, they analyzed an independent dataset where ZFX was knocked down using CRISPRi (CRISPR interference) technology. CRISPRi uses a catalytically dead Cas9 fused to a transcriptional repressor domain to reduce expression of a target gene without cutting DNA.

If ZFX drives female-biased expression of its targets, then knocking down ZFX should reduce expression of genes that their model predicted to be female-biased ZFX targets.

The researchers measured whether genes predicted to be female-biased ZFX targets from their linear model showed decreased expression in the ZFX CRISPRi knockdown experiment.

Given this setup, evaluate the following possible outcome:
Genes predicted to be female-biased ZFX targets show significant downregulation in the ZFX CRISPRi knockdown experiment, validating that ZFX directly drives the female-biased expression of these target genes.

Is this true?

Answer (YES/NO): YES